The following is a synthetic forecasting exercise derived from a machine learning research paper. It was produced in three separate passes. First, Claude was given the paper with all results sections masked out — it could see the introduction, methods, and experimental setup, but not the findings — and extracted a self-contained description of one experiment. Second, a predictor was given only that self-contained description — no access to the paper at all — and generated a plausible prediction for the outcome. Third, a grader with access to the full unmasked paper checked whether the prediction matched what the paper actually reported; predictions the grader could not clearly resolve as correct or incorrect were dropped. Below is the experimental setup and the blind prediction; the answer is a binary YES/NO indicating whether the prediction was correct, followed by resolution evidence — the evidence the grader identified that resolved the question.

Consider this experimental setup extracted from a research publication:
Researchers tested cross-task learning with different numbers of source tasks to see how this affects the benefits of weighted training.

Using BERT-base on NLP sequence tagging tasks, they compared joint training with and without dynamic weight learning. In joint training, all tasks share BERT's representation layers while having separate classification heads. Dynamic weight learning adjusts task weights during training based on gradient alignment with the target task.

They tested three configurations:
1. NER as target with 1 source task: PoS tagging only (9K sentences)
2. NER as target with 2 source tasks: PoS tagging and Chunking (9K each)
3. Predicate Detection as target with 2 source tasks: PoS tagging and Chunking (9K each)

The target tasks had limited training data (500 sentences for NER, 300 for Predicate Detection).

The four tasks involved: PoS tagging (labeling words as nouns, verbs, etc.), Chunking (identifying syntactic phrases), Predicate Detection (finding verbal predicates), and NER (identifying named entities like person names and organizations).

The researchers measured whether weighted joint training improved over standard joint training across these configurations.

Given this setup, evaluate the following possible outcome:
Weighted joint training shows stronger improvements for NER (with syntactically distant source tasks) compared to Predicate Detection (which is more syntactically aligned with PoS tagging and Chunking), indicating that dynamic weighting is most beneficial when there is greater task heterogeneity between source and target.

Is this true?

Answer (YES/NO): YES